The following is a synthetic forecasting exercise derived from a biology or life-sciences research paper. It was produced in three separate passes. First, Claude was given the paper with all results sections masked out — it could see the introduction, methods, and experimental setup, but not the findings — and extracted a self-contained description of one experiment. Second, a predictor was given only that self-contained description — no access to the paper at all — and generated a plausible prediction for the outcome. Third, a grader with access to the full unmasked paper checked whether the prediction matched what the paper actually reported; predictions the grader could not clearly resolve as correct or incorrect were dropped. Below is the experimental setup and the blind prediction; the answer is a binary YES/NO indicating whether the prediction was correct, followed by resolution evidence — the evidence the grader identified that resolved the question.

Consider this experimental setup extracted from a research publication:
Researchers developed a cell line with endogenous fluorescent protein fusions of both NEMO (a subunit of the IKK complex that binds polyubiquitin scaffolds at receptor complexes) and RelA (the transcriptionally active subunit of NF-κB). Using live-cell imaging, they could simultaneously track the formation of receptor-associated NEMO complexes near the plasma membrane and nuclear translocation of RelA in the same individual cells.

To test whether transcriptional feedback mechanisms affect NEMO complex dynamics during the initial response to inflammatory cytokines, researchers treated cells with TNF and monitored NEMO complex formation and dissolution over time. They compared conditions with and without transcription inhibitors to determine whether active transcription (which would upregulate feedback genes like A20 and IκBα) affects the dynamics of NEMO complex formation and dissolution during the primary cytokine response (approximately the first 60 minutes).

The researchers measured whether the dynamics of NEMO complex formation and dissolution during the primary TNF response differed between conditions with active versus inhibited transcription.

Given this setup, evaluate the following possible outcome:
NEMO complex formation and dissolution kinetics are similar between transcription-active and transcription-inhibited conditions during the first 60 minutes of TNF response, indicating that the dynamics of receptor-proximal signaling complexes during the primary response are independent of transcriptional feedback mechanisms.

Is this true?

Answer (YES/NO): YES